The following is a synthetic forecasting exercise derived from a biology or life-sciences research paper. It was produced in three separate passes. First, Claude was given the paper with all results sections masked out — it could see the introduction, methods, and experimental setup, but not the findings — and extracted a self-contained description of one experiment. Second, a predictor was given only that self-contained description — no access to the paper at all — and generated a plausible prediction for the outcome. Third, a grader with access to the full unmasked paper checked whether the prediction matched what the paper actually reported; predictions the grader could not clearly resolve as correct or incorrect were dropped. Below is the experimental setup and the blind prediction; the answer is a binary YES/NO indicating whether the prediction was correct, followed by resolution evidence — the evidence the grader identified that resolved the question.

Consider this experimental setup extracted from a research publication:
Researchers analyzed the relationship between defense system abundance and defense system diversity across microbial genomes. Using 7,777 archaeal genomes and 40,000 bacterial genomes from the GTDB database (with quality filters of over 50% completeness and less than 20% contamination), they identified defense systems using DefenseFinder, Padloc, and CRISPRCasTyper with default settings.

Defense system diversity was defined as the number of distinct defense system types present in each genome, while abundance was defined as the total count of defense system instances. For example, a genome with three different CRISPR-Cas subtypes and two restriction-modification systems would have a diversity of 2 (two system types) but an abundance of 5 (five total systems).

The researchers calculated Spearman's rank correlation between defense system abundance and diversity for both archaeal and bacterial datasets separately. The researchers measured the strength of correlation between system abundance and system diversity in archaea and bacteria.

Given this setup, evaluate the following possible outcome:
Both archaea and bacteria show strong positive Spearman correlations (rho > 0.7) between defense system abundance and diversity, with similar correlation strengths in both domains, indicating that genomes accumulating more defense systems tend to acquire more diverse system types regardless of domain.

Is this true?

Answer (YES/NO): YES